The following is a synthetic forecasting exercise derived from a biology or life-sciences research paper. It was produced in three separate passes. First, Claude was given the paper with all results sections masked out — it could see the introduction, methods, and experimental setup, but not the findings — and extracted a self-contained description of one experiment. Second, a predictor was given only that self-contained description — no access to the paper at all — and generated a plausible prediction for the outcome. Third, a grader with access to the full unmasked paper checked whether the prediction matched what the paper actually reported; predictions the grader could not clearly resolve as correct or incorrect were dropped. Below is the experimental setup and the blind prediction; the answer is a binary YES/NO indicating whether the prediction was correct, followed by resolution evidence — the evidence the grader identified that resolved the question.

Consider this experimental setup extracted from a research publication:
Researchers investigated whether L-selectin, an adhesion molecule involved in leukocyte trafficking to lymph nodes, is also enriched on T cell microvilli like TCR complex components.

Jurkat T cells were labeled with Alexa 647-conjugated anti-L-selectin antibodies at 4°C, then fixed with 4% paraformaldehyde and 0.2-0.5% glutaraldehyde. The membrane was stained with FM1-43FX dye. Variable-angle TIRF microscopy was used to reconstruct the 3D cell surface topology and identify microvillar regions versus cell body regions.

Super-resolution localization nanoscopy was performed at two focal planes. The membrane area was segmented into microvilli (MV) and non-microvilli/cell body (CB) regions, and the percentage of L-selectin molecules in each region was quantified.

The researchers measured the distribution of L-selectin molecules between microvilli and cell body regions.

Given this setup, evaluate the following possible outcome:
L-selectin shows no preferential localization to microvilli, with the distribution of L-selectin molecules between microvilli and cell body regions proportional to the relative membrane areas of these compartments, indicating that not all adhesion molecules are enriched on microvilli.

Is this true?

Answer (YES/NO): NO